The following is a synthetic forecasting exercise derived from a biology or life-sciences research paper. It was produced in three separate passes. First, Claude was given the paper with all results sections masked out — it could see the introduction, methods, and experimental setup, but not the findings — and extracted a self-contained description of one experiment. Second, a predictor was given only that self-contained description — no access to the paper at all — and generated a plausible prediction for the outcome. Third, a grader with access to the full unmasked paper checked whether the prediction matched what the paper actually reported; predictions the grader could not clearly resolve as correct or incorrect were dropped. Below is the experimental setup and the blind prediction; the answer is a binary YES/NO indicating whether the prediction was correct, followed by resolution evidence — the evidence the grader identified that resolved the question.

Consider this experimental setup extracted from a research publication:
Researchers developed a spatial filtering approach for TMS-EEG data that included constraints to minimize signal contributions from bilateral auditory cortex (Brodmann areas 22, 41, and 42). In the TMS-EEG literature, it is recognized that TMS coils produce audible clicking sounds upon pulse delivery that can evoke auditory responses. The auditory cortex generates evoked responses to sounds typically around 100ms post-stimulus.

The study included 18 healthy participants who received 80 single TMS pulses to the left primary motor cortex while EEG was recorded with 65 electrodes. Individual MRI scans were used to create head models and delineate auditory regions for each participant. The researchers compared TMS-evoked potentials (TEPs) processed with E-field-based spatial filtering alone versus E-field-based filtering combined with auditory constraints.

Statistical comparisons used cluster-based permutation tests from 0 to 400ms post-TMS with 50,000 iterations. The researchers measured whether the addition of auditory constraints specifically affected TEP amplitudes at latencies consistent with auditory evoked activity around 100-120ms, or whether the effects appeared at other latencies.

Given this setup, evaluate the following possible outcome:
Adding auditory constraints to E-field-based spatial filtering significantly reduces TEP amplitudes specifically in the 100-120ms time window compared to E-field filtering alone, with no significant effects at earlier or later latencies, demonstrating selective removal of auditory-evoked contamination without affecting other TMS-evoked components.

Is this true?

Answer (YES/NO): NO